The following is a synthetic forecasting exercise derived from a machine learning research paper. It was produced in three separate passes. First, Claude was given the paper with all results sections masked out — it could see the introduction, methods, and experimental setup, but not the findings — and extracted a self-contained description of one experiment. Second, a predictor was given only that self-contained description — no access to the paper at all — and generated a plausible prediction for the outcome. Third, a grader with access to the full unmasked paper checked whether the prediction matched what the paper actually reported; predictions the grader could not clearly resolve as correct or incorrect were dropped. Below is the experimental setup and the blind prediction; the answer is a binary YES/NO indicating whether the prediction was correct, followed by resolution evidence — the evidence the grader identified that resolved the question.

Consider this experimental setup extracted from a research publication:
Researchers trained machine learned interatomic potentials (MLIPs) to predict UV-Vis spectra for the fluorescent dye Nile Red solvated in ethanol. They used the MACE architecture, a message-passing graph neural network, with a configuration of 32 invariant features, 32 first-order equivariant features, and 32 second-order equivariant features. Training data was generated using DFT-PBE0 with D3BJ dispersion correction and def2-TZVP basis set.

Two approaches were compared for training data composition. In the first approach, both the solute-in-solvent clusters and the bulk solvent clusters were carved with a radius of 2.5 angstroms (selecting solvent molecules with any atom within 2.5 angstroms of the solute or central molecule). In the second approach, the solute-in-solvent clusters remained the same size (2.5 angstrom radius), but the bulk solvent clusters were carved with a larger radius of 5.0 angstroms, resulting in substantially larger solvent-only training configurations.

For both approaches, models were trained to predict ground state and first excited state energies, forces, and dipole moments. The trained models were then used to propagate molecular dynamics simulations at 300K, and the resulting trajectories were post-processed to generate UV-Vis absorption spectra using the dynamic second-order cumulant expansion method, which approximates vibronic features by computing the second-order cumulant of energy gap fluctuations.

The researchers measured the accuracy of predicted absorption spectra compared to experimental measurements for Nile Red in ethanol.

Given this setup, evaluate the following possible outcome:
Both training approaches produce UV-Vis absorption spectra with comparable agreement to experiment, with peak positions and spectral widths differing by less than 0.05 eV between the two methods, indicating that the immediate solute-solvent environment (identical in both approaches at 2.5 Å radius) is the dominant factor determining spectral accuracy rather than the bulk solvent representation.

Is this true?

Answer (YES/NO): NO